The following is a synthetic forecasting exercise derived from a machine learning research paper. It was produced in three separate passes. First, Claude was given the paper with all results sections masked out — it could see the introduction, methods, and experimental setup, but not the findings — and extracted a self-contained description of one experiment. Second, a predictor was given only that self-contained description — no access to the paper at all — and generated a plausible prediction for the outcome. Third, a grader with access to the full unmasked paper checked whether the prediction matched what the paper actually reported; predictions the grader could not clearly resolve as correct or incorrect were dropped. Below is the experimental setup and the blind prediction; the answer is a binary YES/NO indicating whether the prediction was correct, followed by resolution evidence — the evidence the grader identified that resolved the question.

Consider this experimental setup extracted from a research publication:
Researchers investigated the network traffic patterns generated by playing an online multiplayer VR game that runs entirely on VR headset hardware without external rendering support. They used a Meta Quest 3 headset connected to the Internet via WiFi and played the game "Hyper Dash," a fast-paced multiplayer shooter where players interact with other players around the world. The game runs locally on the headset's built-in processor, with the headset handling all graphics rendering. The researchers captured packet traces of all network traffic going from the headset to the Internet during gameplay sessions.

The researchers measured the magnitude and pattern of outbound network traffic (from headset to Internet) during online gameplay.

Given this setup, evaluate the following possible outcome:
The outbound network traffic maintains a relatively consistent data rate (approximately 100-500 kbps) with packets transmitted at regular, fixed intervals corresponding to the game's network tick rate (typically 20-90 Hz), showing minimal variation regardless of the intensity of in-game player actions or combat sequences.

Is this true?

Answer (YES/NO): NO